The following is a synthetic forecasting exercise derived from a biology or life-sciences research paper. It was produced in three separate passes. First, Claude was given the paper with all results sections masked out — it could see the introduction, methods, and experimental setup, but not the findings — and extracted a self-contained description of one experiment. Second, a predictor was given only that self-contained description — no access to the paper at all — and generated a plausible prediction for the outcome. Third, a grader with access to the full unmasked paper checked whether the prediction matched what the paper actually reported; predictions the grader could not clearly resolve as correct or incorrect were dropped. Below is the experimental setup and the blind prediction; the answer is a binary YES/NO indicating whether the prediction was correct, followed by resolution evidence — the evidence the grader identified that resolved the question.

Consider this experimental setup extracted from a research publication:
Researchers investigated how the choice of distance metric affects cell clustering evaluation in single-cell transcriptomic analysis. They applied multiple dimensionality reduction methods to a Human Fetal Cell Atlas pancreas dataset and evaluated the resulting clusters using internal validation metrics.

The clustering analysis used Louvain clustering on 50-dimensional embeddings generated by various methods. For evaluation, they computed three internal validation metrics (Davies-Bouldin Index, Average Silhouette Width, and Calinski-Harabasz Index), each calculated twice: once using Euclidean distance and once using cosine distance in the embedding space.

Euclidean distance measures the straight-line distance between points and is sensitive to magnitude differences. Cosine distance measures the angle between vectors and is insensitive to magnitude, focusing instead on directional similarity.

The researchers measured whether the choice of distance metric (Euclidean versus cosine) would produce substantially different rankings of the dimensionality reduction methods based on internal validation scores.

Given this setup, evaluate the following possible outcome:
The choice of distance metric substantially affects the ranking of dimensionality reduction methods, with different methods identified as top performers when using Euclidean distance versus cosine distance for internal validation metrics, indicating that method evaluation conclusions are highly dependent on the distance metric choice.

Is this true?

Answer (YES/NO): NO